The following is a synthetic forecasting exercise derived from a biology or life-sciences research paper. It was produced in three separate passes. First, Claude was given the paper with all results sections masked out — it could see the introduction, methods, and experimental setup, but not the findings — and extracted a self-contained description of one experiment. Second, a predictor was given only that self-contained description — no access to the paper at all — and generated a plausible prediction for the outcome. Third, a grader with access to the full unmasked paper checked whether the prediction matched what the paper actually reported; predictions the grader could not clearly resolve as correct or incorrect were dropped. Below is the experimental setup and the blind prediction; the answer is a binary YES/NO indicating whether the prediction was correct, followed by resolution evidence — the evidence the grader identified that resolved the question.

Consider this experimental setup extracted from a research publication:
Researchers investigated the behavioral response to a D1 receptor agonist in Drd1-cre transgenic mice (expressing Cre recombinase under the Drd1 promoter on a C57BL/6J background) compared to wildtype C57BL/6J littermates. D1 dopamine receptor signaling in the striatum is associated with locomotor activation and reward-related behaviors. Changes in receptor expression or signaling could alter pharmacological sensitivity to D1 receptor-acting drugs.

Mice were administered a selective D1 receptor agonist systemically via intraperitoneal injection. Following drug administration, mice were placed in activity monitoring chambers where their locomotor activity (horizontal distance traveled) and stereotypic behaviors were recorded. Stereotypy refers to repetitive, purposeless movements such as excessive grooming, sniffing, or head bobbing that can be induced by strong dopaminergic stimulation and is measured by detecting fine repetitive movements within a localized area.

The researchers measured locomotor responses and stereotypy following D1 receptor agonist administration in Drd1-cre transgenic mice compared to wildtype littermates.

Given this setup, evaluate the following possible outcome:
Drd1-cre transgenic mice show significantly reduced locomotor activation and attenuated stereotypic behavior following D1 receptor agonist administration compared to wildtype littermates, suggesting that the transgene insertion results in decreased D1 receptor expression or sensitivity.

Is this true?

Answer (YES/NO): NO